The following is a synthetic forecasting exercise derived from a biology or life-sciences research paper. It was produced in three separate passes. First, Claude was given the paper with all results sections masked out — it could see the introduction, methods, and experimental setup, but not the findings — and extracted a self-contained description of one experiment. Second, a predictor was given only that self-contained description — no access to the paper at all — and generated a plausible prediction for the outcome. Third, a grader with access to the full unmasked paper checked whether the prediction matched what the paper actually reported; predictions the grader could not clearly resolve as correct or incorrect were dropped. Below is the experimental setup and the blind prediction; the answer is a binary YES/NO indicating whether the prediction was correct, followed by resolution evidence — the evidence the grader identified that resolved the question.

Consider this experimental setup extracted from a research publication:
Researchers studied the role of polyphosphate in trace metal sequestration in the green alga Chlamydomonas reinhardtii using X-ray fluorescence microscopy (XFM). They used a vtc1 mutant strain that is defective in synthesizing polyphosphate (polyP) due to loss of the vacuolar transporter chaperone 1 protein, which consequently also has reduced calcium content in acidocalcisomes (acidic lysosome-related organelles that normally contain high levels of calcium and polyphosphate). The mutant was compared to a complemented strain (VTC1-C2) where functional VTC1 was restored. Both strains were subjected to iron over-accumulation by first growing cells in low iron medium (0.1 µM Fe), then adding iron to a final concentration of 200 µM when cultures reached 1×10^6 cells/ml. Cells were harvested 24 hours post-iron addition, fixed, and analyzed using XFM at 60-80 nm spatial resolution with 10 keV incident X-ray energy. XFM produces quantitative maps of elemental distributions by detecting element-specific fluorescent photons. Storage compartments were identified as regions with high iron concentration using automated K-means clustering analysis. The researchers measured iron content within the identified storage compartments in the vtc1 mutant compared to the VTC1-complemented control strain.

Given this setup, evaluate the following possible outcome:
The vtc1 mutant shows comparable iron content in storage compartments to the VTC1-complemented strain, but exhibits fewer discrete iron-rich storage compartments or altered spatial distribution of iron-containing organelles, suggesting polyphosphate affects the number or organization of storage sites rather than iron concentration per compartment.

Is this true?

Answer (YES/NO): NO